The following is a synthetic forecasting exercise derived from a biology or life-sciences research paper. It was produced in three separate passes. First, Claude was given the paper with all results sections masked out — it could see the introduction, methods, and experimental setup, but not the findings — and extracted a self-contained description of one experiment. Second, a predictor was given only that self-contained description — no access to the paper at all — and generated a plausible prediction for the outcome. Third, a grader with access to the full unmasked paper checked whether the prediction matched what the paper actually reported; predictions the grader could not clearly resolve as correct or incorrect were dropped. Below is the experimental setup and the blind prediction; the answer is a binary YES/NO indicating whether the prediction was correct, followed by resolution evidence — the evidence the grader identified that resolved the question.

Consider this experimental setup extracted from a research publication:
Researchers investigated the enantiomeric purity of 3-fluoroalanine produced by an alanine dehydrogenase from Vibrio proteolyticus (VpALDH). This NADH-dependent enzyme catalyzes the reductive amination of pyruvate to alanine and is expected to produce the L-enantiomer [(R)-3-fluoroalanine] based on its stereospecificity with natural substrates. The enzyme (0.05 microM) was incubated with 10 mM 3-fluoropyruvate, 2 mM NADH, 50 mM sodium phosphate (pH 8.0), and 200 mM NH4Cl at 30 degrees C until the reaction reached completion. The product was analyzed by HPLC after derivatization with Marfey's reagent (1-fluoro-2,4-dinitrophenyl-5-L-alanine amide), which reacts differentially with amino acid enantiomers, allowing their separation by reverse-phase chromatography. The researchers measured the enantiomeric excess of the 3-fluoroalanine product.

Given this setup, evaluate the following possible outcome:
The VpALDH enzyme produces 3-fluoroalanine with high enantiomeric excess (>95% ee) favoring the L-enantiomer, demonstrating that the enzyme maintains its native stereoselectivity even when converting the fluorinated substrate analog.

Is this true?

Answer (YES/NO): YES